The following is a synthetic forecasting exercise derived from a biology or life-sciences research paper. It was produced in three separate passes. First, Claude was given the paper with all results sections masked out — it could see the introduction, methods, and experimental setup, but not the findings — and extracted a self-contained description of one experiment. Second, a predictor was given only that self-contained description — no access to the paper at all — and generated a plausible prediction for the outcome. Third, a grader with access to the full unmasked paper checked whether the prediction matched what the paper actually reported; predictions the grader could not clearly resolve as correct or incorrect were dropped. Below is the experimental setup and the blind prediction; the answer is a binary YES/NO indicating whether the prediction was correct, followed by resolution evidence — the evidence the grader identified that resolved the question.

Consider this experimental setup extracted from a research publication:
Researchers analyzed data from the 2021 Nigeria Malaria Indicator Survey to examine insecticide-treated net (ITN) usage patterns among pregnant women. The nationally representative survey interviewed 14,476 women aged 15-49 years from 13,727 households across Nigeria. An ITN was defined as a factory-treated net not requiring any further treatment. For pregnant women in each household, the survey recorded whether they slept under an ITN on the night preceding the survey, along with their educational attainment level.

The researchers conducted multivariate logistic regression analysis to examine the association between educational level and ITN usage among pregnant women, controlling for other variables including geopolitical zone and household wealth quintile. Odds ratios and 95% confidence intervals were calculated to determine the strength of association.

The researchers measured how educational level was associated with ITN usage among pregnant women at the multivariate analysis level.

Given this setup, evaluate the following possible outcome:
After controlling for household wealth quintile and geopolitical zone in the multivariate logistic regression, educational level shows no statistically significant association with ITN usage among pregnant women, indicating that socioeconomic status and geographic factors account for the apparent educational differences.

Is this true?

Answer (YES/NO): NO